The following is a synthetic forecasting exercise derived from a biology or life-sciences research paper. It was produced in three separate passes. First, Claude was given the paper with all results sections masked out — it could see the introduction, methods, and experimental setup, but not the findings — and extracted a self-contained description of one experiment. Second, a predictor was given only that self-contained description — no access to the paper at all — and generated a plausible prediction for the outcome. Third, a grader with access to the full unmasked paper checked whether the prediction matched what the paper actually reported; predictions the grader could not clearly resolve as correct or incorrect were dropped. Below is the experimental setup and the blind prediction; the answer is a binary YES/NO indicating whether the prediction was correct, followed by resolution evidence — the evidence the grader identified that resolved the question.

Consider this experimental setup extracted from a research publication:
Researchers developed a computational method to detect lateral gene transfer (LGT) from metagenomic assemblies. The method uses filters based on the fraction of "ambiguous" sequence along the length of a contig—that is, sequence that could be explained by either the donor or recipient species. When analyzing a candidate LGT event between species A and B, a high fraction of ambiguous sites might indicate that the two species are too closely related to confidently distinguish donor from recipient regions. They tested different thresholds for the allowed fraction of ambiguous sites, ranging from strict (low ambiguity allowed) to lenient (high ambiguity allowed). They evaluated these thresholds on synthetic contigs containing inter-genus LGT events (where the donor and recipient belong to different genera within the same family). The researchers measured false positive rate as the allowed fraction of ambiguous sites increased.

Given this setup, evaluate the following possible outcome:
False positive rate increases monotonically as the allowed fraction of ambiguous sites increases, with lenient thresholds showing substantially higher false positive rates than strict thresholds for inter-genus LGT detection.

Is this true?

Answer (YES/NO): NO